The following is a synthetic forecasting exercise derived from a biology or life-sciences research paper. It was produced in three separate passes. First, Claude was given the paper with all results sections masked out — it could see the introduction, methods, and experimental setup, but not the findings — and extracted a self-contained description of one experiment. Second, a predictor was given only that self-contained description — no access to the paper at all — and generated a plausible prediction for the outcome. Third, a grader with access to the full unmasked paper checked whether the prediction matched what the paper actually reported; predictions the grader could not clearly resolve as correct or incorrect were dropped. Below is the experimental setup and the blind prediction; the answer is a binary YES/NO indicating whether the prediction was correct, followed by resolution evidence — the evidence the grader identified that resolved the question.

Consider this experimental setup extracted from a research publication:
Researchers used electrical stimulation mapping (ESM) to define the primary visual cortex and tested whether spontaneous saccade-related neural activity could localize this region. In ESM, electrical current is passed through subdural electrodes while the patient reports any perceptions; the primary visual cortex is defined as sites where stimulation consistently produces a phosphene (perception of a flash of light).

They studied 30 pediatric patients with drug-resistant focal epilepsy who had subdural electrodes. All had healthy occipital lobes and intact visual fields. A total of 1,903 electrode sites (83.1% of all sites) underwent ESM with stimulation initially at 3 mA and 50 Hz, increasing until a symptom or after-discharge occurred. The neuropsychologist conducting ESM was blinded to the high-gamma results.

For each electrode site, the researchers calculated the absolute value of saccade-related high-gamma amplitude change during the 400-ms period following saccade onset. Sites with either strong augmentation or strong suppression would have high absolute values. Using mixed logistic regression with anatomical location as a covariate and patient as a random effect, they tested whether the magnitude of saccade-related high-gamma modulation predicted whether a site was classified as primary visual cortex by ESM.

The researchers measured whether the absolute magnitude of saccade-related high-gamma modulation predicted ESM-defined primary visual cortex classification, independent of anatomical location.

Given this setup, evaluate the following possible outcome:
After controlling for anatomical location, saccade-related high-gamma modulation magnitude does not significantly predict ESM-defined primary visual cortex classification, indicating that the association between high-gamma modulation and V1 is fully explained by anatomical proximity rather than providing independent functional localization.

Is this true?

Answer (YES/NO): NO